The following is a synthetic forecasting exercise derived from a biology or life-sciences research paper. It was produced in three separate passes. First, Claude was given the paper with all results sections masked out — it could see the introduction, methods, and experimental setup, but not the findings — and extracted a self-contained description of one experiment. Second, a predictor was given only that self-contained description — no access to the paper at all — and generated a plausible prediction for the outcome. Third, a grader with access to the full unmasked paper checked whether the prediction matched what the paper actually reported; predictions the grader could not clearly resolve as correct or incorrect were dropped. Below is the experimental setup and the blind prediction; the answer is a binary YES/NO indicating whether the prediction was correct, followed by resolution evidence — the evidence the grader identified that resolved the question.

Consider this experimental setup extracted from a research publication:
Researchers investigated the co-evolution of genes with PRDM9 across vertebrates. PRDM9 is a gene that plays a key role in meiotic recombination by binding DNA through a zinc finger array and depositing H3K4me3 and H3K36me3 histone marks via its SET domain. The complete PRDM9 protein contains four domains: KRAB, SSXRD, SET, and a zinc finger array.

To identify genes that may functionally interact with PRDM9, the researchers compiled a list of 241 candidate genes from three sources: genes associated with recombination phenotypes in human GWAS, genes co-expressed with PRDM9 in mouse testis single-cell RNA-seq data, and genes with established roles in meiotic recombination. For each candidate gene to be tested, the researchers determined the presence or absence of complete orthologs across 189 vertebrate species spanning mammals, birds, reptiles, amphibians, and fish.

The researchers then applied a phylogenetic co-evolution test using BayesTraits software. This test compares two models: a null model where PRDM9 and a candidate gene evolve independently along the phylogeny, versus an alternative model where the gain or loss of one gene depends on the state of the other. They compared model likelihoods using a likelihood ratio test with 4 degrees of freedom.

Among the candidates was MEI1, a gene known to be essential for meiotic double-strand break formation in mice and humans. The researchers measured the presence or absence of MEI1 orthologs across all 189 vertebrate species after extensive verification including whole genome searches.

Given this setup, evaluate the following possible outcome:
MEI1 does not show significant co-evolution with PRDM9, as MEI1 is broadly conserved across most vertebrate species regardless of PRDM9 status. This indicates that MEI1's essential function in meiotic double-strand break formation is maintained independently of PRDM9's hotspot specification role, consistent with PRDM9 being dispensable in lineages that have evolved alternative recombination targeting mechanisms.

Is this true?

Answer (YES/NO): YES